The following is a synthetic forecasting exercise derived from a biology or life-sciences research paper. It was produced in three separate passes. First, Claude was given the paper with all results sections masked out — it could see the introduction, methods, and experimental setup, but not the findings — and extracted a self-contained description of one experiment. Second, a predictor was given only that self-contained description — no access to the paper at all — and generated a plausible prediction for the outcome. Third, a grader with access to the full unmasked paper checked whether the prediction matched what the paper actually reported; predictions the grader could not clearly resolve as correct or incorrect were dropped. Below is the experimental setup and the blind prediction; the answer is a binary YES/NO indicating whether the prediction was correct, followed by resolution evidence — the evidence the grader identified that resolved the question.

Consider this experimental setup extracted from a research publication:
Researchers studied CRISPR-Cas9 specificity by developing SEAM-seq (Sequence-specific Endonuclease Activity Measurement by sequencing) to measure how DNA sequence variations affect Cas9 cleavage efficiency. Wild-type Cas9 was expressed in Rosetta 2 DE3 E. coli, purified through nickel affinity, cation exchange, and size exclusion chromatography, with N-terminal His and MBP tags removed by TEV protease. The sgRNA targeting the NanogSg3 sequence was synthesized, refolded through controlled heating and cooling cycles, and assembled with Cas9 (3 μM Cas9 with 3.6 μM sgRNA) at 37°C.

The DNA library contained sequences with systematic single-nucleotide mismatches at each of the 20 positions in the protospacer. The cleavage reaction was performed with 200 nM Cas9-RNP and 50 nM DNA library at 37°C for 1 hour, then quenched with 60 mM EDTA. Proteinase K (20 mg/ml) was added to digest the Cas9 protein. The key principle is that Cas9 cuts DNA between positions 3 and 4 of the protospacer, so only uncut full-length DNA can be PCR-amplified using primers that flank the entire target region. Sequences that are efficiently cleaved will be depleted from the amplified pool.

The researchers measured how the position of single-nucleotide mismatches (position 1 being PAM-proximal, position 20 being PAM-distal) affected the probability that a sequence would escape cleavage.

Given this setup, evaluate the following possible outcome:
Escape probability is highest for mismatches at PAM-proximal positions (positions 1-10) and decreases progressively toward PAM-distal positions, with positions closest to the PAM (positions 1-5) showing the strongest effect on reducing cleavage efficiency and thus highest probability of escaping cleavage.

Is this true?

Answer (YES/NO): NO